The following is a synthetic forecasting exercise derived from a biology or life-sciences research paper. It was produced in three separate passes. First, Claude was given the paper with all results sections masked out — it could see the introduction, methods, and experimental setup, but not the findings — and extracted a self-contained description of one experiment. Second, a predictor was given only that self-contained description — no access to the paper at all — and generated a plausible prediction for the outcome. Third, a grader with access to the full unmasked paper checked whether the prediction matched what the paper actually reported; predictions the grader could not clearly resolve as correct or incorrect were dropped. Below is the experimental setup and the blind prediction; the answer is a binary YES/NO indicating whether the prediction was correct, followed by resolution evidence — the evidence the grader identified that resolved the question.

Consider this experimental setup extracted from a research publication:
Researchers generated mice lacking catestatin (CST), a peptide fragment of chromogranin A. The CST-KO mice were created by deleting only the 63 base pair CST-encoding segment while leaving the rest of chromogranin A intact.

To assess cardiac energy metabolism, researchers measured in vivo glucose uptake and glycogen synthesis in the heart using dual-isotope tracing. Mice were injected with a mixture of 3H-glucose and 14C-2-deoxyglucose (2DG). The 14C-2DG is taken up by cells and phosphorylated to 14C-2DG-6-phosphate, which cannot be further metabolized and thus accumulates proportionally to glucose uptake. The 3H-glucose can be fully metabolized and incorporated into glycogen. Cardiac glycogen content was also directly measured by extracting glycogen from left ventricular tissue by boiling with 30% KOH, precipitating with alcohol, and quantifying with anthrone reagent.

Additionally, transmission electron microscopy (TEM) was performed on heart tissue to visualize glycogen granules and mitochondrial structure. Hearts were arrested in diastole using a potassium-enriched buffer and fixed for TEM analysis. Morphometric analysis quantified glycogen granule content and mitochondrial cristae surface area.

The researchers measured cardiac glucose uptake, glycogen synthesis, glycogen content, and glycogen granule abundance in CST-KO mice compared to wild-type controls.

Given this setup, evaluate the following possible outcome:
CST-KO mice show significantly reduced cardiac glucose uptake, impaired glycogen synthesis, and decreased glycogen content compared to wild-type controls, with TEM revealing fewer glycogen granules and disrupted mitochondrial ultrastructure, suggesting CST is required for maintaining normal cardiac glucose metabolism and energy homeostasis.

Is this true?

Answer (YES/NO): YES